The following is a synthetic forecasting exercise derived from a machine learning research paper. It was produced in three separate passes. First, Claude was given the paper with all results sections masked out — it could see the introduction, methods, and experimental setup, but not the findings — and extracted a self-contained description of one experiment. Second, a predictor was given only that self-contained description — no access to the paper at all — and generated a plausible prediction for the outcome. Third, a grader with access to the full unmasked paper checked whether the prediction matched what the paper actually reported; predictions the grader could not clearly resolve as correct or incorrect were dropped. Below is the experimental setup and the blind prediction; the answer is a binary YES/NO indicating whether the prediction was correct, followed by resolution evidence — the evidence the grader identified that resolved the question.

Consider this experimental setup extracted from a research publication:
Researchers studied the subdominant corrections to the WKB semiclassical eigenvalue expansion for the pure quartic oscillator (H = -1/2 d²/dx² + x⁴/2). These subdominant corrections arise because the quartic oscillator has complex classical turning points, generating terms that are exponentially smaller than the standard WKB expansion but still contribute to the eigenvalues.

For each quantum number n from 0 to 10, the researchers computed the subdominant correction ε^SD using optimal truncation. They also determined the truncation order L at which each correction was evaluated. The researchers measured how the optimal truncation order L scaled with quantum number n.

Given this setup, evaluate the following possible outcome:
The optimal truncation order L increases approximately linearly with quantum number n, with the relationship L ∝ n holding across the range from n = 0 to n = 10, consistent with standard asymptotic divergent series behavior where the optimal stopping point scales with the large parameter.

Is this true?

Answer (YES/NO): NO